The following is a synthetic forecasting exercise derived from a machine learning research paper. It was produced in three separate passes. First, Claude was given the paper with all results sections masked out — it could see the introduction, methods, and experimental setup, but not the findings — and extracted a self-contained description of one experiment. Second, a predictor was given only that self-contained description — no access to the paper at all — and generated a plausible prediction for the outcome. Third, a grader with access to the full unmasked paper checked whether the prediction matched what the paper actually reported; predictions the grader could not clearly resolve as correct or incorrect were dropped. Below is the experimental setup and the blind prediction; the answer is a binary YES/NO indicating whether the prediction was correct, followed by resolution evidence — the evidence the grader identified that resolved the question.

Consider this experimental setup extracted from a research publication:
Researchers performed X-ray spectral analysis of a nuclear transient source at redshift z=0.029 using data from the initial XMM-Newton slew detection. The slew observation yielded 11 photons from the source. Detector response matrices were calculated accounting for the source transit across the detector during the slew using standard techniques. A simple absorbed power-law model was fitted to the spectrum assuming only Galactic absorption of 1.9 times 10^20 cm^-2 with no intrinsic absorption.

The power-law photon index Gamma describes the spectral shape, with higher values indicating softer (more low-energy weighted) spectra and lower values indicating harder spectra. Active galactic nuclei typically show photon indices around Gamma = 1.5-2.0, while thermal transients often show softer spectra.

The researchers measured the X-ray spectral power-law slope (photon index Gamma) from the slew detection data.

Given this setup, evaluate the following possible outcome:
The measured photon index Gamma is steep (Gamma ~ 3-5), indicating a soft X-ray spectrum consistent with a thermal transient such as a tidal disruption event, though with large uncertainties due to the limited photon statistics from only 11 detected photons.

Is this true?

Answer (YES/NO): NO